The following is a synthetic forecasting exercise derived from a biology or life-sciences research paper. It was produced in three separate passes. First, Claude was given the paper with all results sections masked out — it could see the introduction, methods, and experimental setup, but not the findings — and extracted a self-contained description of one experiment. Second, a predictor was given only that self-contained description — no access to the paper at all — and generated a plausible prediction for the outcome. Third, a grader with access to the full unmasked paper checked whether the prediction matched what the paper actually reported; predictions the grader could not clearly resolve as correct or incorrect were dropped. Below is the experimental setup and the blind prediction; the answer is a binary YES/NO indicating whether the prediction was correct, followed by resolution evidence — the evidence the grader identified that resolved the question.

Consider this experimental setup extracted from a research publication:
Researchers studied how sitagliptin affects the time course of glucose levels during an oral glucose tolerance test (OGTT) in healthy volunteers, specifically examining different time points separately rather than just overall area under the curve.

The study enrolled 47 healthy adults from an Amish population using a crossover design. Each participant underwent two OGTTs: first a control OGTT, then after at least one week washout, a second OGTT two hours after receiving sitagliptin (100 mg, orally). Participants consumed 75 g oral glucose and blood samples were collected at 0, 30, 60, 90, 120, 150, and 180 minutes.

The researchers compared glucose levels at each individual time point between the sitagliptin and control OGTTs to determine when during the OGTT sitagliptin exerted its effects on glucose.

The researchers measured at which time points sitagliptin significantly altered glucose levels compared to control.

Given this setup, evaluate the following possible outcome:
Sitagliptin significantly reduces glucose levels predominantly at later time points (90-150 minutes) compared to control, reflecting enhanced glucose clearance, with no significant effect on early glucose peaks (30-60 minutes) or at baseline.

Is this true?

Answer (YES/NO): NO